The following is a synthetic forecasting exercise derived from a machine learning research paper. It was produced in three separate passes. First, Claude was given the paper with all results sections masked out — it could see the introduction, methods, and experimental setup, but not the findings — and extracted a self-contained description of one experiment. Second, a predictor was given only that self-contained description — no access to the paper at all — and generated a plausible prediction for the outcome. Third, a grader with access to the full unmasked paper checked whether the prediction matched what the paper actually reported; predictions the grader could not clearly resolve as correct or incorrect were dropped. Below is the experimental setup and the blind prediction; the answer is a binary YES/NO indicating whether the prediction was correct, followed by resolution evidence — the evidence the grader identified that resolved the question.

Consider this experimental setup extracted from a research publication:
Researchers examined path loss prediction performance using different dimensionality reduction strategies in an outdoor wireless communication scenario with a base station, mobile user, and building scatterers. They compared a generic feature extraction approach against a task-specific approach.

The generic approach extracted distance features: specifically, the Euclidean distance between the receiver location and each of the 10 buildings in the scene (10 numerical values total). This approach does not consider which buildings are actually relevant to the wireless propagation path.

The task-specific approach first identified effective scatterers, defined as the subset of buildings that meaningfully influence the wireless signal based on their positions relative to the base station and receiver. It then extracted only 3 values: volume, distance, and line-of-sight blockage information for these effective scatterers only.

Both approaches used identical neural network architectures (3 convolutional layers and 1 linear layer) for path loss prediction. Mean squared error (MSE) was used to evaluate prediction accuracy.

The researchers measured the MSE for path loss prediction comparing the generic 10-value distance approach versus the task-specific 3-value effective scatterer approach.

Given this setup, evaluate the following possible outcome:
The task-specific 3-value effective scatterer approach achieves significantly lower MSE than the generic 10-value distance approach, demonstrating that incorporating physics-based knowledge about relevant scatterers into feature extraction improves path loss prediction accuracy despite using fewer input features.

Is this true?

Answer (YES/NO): YES